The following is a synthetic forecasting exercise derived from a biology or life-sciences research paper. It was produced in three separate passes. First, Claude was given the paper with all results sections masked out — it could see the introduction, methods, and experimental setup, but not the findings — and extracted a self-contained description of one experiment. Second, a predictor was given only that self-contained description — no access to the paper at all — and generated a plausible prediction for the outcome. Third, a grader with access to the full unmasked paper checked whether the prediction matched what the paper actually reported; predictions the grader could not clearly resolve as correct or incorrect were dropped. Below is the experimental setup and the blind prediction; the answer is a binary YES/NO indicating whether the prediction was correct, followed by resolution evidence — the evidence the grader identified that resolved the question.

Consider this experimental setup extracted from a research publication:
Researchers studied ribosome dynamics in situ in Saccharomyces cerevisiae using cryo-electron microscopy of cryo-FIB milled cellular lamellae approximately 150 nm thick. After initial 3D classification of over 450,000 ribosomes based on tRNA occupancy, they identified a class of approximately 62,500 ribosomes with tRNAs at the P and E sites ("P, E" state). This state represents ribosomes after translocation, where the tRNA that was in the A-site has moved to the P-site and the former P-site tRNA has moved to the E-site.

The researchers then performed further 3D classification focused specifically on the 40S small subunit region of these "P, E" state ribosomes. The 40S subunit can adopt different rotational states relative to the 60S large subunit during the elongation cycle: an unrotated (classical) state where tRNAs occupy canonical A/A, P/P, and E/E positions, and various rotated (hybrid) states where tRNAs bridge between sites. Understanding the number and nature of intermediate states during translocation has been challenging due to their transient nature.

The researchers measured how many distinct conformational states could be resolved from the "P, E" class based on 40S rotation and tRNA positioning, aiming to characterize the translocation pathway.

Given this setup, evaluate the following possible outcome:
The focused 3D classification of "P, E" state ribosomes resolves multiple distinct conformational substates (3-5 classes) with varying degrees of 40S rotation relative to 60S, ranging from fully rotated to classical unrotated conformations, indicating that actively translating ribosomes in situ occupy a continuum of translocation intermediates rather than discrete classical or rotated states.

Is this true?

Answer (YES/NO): YES